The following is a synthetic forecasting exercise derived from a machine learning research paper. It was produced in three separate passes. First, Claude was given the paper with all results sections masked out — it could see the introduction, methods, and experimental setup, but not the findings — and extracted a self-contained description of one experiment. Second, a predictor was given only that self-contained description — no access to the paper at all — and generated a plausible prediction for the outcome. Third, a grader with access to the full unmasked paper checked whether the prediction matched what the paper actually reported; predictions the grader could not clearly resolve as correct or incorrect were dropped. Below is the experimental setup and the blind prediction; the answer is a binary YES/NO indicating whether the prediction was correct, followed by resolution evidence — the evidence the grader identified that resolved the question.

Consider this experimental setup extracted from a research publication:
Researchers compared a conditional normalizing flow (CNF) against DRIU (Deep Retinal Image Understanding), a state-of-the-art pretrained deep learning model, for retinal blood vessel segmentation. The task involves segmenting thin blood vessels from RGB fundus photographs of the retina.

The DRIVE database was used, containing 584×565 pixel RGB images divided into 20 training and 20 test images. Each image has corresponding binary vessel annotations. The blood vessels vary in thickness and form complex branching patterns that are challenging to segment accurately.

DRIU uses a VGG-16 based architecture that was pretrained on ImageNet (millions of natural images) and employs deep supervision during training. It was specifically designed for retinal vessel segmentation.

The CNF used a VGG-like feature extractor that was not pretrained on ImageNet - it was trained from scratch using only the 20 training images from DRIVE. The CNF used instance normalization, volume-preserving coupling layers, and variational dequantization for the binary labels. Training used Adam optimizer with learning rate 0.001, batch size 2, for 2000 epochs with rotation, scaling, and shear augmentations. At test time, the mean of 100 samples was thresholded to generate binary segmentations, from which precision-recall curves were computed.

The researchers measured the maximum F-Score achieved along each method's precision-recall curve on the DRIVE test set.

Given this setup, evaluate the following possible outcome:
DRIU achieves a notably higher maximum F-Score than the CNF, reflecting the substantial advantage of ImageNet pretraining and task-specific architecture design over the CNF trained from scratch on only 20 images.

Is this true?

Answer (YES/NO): NO